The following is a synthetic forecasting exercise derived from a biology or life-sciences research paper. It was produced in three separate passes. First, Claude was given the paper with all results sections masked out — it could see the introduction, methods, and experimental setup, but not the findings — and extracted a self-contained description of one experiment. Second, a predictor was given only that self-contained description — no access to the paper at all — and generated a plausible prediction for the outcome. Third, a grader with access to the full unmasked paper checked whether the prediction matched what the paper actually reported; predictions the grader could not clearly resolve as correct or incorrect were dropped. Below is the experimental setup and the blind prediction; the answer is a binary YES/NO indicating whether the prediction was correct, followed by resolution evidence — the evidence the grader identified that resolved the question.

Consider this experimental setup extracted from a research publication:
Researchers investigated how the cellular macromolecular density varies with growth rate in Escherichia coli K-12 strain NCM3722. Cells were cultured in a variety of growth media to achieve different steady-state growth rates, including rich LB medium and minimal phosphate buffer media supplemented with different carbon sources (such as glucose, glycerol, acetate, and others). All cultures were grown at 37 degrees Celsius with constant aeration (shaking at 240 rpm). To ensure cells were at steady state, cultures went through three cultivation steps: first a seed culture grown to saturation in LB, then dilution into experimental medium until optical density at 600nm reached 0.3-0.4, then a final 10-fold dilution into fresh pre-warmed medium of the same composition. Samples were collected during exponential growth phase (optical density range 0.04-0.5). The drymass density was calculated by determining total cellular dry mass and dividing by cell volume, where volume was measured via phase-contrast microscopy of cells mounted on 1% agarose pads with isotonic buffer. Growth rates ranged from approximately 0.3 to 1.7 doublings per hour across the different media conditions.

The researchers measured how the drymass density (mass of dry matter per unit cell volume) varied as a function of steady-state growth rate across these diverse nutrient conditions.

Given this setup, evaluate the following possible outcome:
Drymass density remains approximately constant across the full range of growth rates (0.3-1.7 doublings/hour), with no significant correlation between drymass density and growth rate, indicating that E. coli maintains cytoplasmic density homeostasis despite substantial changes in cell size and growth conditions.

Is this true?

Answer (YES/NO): YES